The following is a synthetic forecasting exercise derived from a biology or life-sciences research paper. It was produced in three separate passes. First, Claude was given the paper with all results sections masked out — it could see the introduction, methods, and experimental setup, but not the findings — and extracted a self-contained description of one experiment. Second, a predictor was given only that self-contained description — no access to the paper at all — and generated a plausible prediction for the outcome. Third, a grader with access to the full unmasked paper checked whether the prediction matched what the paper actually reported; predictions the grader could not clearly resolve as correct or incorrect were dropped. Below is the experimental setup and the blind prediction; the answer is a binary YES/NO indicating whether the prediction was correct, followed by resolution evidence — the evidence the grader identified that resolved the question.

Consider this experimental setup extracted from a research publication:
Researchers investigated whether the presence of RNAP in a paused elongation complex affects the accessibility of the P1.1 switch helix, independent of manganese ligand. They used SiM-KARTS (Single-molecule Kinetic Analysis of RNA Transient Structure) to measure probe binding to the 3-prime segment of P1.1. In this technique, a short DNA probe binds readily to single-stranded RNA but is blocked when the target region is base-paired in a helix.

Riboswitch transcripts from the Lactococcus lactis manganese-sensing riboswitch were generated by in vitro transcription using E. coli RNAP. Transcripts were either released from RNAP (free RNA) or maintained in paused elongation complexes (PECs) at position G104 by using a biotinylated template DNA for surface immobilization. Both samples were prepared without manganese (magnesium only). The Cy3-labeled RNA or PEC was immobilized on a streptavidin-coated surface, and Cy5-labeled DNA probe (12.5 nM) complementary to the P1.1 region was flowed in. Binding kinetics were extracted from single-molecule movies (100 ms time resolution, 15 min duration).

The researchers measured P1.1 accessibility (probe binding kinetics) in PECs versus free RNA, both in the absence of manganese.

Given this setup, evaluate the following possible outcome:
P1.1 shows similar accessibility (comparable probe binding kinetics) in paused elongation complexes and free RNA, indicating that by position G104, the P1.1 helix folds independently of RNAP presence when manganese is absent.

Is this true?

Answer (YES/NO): NO